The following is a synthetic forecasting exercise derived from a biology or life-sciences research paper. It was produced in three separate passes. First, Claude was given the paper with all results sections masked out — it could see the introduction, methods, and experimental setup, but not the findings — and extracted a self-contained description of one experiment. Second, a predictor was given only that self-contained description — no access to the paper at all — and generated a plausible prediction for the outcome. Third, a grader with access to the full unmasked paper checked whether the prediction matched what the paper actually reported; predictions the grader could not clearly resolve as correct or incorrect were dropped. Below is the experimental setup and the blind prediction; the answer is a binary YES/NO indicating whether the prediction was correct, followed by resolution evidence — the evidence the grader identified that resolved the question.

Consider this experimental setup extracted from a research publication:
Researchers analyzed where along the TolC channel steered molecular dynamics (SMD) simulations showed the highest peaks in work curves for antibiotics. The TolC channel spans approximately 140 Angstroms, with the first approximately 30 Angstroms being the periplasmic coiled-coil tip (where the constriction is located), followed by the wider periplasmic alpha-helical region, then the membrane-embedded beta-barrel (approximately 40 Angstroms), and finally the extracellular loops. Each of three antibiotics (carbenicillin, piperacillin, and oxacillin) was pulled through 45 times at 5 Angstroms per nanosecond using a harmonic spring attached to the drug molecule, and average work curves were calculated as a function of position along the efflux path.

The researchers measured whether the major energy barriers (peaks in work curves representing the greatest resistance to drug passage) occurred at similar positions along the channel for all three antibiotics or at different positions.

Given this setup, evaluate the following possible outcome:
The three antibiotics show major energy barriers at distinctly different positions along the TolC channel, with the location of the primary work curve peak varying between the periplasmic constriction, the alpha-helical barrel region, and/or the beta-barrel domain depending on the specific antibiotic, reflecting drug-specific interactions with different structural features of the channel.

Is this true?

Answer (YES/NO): YES